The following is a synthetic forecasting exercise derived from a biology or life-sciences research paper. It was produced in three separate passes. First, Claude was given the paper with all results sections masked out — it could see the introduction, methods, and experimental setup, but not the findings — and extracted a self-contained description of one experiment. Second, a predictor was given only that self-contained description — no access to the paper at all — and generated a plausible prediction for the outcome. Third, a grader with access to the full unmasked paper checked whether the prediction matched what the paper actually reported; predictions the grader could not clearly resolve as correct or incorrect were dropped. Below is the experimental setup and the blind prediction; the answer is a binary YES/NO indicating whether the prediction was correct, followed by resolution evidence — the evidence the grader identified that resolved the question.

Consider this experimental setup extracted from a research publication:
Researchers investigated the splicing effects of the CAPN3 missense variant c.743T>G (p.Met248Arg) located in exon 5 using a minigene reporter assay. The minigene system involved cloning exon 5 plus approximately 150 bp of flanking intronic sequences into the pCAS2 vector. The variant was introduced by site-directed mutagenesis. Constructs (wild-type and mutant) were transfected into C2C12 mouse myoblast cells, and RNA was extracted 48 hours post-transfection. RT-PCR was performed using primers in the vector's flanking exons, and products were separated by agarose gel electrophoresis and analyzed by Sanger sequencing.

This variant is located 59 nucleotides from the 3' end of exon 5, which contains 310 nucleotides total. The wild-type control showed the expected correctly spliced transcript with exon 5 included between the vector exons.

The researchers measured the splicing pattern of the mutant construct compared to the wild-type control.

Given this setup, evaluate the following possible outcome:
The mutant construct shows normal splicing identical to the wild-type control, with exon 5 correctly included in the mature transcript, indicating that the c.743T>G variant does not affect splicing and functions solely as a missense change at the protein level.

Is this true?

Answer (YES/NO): NO